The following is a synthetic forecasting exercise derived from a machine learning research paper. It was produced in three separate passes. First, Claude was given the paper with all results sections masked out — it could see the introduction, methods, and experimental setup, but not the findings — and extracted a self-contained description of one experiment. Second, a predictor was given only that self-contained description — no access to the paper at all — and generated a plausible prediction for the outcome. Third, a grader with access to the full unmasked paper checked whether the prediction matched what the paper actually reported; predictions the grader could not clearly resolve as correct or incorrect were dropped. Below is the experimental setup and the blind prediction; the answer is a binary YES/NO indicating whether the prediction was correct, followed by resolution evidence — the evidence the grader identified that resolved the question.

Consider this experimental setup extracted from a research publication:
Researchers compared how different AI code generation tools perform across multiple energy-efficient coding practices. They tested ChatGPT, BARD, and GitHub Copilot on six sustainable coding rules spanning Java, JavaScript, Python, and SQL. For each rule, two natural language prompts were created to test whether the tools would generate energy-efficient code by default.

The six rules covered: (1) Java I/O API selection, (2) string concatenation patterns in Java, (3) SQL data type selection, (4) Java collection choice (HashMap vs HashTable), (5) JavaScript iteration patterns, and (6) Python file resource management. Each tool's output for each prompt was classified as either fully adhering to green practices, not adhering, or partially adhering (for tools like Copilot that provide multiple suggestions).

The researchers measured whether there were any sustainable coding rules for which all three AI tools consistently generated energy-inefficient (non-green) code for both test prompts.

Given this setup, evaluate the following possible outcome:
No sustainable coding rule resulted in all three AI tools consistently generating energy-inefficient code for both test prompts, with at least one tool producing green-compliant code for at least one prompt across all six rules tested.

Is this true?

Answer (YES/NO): NO